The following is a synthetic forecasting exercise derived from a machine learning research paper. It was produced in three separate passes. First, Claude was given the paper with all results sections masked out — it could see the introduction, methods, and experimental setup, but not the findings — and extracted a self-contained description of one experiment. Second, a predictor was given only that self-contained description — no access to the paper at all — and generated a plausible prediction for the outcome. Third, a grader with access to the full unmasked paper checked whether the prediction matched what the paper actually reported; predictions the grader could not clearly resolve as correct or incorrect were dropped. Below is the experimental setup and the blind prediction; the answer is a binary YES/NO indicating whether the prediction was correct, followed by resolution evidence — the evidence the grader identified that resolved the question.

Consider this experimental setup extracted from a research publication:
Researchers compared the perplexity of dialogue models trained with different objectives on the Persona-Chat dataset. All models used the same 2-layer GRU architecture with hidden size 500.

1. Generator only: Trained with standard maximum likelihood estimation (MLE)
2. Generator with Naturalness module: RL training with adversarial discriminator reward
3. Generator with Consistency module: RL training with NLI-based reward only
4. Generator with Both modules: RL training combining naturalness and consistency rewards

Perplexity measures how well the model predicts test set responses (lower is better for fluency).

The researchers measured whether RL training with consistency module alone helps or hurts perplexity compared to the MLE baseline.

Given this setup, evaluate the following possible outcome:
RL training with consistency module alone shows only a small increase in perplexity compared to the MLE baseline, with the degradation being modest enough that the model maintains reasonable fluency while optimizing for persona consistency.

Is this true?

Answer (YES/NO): NO